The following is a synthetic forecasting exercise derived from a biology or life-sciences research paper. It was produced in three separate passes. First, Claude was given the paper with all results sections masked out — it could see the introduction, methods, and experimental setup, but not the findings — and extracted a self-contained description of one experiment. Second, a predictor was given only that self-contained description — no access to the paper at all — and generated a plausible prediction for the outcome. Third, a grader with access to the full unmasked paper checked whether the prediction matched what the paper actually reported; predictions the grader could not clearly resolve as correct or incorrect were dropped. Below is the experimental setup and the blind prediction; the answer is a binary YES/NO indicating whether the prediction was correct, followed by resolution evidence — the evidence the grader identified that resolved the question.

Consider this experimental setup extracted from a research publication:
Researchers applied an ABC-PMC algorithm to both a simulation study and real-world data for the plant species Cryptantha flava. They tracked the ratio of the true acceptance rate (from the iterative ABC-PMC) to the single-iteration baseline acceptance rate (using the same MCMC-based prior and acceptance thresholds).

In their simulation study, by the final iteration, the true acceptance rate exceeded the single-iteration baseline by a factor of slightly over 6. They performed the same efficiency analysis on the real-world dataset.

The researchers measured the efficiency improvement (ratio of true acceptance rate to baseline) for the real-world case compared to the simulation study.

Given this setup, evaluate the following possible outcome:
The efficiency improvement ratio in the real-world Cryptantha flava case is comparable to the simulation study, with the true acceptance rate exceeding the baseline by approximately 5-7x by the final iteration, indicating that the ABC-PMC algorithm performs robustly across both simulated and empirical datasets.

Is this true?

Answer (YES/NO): NO